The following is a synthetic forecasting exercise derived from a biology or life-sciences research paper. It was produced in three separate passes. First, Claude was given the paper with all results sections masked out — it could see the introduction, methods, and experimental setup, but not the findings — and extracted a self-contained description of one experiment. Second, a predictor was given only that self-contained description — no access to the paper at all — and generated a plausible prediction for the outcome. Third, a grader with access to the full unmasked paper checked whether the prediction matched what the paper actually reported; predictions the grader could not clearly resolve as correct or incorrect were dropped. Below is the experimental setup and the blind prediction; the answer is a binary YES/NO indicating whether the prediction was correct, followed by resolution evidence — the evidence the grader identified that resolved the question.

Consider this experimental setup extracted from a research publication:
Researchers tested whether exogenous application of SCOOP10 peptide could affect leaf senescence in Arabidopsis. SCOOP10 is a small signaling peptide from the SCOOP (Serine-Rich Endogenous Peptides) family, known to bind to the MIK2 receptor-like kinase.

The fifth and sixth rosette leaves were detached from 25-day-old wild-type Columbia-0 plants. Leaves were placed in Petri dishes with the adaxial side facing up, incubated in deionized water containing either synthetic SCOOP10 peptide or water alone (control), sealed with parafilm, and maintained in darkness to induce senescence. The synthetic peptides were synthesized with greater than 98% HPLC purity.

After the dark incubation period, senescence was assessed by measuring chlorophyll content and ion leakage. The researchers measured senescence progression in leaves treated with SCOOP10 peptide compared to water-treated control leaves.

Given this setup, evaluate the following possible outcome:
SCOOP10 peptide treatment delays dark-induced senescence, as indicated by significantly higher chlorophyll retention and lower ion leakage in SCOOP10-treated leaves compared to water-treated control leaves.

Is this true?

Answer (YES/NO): NO